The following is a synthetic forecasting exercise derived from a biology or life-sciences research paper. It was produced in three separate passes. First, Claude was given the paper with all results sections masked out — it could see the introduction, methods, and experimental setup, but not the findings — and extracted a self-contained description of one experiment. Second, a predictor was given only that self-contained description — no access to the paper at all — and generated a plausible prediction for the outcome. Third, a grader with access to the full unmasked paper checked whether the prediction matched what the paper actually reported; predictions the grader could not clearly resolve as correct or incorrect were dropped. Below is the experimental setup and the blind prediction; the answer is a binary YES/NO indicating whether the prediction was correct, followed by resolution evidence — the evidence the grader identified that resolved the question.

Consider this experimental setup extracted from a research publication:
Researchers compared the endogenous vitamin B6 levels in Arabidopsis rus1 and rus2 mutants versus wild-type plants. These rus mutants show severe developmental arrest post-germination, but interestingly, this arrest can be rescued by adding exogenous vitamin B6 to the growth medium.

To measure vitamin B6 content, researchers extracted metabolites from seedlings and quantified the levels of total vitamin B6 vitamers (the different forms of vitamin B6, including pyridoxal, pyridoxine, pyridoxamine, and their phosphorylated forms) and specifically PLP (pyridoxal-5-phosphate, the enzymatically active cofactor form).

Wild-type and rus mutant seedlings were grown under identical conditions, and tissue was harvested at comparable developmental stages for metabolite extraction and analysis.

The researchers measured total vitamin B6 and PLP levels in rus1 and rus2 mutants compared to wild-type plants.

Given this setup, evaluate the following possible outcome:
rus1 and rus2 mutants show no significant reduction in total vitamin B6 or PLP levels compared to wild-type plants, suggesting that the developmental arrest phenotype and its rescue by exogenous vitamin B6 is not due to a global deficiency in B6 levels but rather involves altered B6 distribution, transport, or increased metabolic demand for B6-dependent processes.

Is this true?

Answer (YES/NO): YES